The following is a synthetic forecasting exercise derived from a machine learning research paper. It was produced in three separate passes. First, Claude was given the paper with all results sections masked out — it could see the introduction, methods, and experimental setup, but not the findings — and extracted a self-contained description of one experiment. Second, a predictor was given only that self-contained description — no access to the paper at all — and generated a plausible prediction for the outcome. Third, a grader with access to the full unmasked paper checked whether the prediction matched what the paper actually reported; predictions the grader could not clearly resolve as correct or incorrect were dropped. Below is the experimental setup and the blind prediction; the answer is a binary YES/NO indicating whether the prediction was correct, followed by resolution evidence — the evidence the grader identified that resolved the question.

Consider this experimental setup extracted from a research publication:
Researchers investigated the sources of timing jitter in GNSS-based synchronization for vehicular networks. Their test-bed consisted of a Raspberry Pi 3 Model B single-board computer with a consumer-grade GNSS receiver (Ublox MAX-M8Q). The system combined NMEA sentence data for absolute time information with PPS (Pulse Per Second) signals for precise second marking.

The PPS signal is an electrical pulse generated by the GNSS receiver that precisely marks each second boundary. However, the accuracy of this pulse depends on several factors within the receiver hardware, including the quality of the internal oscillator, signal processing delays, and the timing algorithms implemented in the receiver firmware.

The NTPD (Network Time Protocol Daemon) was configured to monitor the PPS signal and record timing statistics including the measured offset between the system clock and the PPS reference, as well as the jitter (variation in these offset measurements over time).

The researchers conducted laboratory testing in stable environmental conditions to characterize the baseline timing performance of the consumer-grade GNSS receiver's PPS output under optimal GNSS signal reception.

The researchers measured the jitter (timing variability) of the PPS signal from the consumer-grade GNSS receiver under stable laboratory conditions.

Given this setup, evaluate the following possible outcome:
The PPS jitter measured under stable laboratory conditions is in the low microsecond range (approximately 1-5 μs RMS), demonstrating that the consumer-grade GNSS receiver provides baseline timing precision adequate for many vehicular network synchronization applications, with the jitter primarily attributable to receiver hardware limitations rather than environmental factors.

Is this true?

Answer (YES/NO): NO